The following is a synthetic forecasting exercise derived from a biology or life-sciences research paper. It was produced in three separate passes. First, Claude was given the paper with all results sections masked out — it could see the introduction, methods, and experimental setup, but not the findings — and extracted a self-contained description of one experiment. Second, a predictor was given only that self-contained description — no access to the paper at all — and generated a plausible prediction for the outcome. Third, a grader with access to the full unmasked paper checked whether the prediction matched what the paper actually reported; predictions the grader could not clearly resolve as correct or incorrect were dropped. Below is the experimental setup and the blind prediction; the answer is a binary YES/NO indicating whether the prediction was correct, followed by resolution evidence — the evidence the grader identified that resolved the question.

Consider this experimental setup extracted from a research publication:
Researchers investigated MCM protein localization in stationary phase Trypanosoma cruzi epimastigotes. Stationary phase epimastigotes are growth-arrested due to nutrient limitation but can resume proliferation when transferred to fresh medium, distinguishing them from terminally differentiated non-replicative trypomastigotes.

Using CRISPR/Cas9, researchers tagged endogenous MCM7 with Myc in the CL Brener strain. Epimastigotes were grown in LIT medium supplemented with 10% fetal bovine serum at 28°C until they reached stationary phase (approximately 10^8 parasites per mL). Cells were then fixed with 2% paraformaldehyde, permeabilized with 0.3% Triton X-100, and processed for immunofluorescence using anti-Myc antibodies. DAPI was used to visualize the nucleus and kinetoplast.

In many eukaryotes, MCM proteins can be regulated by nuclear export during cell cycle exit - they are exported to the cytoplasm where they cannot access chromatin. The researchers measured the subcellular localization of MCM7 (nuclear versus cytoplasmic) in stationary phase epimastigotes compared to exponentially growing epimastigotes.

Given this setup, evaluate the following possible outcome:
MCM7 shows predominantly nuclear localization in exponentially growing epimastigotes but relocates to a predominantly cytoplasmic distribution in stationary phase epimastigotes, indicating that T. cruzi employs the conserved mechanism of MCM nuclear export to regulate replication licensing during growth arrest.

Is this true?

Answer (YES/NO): NO